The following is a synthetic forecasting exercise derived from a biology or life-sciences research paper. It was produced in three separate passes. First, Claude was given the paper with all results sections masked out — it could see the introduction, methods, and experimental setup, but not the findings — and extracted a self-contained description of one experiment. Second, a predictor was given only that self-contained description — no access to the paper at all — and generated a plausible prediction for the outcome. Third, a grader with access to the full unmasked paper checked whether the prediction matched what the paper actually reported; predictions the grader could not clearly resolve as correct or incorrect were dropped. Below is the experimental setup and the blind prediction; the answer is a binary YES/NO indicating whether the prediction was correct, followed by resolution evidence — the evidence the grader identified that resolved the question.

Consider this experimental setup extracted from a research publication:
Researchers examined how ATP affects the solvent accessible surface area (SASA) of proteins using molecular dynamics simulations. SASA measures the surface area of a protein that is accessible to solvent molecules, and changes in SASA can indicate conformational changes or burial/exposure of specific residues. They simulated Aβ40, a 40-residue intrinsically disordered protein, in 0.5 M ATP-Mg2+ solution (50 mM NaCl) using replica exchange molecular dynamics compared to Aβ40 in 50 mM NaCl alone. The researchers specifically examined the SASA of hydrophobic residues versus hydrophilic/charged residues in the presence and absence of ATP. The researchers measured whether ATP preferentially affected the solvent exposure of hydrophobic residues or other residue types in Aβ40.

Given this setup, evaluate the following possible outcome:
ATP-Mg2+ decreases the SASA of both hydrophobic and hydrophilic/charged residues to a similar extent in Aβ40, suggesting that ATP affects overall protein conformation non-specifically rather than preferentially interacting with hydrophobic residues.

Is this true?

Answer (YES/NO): NO